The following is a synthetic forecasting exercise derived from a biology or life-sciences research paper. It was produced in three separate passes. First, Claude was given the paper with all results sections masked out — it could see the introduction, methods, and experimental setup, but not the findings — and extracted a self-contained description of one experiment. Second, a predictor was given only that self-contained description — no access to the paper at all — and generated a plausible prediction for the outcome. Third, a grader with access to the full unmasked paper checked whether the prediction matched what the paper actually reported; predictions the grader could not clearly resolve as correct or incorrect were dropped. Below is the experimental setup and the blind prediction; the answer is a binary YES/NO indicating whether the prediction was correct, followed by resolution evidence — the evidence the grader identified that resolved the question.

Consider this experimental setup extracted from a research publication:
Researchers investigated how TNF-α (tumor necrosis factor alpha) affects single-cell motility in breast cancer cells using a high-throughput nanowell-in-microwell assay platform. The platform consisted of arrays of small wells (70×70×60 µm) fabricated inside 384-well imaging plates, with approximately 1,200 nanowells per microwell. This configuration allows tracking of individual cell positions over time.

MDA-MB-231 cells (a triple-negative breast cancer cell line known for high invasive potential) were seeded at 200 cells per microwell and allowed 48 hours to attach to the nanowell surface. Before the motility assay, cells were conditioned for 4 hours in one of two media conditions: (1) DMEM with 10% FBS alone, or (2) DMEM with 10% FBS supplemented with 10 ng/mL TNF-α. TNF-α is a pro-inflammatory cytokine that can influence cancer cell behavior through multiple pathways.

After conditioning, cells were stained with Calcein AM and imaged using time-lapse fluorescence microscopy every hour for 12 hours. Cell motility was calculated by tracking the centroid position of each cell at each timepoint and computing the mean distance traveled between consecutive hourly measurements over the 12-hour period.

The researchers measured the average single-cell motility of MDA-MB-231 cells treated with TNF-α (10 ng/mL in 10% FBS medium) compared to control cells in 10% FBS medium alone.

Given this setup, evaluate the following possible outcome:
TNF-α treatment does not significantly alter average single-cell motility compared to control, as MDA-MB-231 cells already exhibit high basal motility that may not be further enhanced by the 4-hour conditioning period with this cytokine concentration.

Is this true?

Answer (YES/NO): NO